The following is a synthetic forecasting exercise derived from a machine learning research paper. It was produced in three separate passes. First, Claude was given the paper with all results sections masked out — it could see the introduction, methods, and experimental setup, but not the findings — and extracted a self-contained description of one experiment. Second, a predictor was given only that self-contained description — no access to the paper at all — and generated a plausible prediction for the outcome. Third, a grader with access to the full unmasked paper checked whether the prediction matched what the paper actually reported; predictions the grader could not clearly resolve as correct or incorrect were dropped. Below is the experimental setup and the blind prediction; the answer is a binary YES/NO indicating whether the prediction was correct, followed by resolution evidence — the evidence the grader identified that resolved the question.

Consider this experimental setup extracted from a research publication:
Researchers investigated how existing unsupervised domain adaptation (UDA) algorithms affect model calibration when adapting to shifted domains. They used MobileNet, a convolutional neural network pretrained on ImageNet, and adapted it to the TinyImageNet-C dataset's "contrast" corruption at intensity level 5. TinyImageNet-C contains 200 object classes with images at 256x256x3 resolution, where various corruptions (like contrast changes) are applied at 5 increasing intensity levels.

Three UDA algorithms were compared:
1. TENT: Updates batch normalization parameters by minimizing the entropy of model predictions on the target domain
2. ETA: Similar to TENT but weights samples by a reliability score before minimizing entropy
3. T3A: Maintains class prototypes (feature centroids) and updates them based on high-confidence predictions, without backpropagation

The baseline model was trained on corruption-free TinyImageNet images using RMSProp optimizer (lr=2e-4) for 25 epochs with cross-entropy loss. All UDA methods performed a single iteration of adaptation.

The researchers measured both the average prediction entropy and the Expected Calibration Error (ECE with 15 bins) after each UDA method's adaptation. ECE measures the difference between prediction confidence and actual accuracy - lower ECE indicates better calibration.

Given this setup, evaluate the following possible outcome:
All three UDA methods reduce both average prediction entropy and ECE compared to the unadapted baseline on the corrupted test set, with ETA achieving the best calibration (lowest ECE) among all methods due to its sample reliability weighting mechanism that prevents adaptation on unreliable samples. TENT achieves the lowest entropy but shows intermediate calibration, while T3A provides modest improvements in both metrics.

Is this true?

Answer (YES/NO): NO